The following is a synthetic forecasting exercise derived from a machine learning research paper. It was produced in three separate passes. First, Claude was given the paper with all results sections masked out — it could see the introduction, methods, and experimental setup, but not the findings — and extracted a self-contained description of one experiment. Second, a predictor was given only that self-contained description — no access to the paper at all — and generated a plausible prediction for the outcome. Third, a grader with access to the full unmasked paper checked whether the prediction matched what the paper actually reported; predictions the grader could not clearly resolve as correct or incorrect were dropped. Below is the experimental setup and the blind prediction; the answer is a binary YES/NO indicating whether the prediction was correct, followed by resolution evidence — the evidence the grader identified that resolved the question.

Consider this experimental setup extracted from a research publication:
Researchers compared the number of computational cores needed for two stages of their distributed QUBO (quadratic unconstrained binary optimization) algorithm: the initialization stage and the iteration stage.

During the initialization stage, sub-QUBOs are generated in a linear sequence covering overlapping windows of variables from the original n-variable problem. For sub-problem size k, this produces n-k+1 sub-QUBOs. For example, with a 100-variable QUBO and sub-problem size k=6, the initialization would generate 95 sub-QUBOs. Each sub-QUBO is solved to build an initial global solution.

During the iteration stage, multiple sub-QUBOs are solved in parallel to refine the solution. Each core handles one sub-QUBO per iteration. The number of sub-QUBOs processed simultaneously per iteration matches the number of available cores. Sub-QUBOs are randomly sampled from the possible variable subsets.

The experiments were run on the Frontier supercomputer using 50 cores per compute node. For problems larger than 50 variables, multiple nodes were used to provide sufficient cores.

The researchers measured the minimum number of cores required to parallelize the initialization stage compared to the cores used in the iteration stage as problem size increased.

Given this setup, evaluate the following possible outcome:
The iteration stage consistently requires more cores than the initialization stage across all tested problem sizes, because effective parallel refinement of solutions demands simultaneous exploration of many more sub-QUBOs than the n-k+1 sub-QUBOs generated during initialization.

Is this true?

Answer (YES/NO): NO